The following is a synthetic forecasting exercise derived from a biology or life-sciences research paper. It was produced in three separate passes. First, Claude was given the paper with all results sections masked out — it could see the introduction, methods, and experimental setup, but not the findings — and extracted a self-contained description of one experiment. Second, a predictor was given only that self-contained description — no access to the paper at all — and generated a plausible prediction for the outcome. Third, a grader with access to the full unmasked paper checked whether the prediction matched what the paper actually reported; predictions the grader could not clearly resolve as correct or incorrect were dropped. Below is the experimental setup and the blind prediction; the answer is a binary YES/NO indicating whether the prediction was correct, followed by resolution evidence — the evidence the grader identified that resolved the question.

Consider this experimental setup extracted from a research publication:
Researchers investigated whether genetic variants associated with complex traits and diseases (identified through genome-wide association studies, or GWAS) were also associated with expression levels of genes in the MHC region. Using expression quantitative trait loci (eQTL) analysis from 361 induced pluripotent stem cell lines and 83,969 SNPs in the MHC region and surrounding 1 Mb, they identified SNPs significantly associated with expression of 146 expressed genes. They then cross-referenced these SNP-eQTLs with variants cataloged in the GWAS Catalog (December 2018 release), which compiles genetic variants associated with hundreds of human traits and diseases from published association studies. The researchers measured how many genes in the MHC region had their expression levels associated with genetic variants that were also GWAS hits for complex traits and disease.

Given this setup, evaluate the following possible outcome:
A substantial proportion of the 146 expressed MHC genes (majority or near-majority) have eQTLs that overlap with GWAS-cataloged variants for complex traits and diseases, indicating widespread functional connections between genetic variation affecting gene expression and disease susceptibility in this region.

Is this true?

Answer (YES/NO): NO